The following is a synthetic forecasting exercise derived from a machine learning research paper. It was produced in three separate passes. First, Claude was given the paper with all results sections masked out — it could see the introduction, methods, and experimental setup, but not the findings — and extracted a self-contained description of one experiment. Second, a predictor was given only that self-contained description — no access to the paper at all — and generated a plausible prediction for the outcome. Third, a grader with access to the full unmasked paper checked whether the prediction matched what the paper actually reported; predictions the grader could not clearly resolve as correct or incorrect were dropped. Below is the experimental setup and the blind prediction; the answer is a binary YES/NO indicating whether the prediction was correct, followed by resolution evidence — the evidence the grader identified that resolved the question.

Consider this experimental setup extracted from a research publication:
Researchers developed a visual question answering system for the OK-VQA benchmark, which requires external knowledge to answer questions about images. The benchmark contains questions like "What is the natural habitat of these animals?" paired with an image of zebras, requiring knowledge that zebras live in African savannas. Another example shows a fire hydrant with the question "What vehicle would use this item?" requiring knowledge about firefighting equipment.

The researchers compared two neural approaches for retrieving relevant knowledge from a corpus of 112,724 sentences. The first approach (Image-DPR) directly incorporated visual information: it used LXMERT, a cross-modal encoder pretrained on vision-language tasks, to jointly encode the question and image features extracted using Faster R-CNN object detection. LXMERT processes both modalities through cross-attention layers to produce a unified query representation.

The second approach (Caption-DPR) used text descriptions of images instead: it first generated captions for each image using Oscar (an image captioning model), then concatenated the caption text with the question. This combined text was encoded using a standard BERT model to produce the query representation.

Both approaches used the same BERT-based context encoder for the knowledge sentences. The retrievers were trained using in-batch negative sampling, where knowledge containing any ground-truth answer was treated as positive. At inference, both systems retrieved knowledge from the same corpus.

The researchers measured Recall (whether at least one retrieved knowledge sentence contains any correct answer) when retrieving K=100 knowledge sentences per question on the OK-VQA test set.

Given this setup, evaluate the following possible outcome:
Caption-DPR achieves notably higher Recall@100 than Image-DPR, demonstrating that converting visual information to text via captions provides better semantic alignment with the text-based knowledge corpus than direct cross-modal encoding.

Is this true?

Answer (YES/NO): YES